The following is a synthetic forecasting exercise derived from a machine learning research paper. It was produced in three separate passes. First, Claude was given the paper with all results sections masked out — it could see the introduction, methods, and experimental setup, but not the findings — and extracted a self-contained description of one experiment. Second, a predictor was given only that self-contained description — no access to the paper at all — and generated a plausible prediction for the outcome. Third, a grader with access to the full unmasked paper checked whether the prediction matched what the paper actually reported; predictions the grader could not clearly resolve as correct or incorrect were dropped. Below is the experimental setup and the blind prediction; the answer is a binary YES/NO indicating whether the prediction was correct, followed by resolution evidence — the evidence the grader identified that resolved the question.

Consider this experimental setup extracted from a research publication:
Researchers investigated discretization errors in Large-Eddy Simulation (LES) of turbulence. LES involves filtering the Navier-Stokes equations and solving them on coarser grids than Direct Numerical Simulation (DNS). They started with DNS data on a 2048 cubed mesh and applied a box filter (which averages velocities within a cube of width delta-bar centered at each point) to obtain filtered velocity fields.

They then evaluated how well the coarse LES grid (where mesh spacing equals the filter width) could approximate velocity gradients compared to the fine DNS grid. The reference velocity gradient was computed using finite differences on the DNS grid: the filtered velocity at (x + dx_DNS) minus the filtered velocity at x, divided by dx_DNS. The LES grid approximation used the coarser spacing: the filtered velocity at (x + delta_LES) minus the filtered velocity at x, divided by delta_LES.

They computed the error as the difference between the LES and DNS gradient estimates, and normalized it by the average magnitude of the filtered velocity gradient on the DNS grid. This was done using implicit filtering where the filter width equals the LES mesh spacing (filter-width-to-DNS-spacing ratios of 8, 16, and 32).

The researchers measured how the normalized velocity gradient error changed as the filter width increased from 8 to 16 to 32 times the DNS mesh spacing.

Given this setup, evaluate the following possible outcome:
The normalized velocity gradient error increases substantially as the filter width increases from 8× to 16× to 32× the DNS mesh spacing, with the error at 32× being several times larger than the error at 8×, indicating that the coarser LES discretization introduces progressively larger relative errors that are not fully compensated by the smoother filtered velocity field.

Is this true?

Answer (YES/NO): NO